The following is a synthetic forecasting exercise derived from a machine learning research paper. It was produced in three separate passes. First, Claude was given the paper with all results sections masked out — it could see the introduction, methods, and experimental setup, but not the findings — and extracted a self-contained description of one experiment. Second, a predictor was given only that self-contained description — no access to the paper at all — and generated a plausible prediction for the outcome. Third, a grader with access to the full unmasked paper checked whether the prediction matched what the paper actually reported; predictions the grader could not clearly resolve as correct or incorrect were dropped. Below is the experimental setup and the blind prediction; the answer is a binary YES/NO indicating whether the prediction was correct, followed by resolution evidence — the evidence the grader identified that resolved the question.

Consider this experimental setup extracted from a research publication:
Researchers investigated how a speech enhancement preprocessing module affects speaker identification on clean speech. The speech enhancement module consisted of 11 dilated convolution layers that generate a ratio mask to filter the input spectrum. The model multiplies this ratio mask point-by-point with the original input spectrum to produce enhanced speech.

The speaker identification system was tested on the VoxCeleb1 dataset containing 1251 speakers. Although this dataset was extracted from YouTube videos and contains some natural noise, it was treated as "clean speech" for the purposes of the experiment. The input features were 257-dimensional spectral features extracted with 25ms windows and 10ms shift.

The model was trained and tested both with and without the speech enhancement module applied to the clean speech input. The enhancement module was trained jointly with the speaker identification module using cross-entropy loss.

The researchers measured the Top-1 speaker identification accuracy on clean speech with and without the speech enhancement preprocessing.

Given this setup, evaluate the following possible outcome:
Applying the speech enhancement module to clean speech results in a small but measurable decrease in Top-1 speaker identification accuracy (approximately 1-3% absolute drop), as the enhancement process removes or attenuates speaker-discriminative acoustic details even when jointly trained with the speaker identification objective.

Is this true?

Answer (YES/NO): NO